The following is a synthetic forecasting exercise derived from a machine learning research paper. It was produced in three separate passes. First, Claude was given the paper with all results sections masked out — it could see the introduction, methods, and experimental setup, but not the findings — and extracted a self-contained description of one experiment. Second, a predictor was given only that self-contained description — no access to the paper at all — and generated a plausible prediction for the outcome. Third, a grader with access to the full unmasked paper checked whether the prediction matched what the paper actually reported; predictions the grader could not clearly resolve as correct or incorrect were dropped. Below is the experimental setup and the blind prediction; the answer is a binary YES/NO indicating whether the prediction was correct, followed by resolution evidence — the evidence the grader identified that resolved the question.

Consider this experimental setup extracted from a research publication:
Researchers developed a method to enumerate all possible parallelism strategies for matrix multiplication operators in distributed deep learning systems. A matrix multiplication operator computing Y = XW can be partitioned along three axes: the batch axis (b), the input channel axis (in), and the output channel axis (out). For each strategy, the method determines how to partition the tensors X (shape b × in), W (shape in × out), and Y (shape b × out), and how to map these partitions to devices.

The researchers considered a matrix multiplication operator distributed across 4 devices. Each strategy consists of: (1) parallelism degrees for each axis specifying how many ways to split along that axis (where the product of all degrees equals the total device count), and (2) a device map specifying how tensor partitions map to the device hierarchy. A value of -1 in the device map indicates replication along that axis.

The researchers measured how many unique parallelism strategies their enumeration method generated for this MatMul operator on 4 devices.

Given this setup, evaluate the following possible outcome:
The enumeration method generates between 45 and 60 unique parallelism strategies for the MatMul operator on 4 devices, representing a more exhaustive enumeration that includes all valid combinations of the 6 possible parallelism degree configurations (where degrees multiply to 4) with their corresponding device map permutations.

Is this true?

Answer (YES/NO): NO